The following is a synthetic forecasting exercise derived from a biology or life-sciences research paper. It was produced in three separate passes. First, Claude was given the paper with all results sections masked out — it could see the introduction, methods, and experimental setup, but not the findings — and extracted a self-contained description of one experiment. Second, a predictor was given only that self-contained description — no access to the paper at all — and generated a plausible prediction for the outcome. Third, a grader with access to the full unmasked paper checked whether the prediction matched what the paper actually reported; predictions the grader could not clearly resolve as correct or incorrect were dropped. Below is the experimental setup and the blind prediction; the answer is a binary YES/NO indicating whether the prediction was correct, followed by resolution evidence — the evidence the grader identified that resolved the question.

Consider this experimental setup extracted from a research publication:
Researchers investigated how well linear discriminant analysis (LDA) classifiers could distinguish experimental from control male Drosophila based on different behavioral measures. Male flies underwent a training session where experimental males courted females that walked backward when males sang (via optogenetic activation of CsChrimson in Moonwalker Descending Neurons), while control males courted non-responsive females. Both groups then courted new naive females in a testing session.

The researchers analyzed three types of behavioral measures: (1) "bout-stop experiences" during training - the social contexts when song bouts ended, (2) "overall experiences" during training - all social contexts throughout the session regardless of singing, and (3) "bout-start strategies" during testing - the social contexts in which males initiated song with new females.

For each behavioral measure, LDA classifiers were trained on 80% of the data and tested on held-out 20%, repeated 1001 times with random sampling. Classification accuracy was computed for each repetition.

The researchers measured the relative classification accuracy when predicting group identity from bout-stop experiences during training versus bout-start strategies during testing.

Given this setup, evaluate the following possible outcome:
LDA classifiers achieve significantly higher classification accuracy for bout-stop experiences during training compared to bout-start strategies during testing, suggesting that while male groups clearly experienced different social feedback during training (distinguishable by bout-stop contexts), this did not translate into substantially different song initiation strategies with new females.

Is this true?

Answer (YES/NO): NO